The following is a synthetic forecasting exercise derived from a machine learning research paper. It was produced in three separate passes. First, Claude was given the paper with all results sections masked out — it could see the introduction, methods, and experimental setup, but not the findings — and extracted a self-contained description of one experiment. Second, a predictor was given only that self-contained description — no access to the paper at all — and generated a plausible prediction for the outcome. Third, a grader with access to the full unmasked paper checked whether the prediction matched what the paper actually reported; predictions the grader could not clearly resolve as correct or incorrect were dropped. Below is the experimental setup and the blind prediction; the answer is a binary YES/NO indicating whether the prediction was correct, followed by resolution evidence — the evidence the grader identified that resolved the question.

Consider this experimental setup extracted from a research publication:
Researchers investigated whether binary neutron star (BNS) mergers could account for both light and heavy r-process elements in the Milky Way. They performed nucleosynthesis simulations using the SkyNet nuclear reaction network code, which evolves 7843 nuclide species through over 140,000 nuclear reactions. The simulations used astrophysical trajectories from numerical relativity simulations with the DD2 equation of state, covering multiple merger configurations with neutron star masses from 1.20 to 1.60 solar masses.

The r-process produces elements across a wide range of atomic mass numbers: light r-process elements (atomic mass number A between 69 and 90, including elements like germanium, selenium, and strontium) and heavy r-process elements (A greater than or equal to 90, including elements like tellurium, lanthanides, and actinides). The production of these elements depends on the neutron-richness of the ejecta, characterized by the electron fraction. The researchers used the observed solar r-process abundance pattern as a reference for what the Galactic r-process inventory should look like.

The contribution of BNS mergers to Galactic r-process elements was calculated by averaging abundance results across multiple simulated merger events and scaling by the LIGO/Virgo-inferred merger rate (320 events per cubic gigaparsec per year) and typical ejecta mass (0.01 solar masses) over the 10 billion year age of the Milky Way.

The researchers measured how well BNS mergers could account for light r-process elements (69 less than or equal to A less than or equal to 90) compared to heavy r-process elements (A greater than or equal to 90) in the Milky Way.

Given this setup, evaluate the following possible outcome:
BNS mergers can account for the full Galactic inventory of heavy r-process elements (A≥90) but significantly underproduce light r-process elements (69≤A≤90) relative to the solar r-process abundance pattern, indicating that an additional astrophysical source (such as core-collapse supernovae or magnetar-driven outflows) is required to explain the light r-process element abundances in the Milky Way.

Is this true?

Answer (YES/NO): YES